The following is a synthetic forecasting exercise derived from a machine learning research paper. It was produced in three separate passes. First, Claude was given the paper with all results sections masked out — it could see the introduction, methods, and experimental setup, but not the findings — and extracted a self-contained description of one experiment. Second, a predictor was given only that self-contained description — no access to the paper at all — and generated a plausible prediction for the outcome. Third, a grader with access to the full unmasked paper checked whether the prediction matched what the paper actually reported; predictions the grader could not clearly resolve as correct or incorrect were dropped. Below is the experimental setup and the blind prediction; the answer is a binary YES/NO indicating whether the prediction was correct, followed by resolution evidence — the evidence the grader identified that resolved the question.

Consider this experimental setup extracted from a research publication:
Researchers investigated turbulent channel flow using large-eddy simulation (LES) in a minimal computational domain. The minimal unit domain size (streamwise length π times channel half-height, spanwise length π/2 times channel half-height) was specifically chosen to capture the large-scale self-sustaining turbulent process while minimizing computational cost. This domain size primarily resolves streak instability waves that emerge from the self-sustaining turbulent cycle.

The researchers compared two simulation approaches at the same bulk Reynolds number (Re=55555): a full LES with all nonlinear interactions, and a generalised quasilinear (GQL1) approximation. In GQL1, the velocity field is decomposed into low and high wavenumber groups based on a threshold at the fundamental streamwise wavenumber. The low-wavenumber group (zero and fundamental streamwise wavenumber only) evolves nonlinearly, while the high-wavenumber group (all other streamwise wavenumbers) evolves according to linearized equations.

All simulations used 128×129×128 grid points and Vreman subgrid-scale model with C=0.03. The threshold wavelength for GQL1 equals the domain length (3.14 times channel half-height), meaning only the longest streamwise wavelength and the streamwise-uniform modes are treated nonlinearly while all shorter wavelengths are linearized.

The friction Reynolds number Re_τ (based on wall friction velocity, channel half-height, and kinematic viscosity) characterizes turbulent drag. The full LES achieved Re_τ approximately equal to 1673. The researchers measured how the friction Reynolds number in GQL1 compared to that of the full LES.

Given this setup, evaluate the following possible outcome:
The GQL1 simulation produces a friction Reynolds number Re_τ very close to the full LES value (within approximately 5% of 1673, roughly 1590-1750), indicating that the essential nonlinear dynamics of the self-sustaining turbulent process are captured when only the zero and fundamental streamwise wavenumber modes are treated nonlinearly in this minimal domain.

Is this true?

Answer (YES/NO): NO